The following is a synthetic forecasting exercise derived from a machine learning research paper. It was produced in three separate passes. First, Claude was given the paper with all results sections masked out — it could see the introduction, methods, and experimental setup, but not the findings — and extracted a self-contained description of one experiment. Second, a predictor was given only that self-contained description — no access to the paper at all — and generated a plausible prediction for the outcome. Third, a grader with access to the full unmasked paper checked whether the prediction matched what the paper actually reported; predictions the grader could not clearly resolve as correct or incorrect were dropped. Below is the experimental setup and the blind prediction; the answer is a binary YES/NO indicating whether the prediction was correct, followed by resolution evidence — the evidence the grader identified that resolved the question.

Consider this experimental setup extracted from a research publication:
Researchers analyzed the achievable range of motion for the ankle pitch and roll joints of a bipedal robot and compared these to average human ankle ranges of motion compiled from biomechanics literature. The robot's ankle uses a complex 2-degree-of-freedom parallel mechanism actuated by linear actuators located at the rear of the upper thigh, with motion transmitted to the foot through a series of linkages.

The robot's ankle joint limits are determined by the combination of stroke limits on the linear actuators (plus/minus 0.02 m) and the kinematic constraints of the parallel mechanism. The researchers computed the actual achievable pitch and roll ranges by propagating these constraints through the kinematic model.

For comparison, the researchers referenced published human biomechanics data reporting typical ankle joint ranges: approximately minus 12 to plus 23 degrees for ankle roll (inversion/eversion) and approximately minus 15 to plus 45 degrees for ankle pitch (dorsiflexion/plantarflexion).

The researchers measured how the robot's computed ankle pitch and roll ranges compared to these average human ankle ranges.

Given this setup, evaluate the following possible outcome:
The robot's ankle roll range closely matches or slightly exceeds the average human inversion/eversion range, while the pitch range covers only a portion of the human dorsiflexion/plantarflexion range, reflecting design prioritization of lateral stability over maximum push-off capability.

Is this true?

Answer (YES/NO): NO